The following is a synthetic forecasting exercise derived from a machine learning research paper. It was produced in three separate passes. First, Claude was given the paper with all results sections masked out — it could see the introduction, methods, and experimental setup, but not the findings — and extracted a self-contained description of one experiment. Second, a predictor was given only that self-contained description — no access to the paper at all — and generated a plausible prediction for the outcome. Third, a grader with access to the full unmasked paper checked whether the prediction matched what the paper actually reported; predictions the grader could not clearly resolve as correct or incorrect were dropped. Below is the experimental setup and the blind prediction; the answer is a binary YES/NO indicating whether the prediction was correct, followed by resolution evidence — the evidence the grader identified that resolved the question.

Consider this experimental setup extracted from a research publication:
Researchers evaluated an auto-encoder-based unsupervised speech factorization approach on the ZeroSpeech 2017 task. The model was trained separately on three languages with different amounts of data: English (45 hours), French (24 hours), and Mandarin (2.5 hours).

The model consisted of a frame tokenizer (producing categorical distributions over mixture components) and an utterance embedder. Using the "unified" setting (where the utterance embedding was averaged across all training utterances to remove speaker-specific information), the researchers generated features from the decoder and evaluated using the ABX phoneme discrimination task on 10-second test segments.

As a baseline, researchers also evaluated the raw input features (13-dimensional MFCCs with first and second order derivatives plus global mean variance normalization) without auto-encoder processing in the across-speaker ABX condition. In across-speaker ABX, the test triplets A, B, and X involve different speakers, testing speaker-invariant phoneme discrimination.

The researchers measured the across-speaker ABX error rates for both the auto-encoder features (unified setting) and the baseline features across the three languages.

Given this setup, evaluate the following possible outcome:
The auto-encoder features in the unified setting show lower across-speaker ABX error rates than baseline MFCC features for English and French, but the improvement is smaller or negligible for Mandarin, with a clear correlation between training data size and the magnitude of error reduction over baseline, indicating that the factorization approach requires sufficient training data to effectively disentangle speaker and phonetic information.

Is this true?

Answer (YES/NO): NO